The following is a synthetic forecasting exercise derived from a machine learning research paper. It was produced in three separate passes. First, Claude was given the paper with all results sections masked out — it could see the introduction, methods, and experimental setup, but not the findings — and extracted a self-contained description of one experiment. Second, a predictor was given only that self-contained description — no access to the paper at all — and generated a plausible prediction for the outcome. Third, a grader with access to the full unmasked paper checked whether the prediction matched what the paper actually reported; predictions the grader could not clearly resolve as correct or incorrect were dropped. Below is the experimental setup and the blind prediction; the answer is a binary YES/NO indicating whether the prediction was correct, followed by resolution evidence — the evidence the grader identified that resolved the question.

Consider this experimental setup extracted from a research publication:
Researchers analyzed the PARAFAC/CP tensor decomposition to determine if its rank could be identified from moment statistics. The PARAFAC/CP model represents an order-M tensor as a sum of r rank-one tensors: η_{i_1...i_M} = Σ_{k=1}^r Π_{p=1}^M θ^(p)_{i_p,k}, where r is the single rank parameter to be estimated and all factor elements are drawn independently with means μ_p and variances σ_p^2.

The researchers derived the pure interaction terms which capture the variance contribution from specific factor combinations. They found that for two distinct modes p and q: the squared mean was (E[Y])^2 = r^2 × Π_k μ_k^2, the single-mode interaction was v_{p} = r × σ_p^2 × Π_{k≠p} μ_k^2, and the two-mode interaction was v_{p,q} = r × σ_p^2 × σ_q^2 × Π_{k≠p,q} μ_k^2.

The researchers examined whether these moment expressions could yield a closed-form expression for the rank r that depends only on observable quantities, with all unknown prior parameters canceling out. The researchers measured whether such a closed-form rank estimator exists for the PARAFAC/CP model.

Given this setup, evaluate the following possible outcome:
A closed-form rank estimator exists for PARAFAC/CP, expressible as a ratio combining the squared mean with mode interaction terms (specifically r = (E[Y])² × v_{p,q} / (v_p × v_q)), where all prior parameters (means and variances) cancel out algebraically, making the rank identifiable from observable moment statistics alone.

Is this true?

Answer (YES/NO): YES